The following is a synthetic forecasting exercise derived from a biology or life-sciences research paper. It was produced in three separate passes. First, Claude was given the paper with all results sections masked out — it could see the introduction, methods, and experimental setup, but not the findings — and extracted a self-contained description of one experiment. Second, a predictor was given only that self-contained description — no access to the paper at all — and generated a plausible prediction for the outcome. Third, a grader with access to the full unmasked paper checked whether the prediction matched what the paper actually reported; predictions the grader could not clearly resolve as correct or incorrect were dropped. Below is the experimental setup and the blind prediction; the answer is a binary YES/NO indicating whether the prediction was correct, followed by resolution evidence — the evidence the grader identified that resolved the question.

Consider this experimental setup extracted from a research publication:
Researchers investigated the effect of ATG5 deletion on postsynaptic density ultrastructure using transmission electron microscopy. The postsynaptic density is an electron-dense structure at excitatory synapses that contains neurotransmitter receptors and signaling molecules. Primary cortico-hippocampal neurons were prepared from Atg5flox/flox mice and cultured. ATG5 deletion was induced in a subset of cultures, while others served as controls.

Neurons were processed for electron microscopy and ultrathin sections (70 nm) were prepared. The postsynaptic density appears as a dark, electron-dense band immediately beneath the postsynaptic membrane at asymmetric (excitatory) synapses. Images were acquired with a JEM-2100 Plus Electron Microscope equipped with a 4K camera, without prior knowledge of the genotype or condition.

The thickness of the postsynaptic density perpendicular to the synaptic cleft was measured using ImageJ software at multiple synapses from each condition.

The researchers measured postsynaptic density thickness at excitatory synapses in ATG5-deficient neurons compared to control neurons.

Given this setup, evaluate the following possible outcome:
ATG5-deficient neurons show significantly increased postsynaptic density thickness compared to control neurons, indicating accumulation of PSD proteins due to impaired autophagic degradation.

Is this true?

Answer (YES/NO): NO